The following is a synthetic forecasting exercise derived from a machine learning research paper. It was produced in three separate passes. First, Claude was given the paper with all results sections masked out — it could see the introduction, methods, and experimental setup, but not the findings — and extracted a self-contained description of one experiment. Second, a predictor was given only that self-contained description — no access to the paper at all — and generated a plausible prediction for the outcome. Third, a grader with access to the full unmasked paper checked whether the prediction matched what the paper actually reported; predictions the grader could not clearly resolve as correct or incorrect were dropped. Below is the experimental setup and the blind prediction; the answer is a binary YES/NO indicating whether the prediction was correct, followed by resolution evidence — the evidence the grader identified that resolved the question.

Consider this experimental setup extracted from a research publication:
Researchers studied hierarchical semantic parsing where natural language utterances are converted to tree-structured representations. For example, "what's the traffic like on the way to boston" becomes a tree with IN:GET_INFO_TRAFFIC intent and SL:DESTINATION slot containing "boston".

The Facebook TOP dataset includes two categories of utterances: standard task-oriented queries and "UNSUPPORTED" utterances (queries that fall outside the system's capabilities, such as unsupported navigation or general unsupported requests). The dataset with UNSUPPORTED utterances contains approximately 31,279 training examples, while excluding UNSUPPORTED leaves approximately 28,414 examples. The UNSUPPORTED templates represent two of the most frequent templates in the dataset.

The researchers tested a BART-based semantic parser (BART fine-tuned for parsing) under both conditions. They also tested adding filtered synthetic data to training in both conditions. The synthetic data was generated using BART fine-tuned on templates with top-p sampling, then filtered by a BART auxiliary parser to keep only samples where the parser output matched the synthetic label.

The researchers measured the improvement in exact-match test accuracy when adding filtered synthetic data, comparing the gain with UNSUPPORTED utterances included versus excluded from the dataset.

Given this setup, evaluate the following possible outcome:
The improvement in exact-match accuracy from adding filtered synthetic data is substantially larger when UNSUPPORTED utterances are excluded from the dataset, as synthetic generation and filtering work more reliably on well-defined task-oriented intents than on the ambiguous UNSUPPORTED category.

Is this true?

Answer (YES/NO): NO